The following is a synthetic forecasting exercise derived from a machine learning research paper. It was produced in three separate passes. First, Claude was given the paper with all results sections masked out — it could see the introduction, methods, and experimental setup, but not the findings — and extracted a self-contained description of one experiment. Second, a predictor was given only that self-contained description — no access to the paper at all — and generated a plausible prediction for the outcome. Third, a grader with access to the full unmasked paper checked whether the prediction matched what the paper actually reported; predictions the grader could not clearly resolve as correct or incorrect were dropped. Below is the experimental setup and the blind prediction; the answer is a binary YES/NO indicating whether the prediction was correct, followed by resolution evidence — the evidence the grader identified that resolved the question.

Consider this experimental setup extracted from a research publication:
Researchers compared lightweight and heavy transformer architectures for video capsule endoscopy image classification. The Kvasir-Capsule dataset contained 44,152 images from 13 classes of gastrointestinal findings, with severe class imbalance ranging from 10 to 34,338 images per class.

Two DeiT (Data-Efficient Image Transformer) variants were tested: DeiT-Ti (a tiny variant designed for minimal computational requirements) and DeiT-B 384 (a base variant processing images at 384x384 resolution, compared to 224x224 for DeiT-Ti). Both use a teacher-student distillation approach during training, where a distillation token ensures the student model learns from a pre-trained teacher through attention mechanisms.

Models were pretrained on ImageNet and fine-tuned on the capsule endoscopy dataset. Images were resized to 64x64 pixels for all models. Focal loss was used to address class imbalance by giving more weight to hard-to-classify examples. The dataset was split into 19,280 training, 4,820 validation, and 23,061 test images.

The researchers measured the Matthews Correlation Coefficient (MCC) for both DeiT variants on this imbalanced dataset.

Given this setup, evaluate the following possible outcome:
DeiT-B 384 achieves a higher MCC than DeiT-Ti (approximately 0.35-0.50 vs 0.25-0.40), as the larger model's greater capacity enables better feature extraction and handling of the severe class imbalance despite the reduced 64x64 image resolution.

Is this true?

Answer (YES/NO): NO